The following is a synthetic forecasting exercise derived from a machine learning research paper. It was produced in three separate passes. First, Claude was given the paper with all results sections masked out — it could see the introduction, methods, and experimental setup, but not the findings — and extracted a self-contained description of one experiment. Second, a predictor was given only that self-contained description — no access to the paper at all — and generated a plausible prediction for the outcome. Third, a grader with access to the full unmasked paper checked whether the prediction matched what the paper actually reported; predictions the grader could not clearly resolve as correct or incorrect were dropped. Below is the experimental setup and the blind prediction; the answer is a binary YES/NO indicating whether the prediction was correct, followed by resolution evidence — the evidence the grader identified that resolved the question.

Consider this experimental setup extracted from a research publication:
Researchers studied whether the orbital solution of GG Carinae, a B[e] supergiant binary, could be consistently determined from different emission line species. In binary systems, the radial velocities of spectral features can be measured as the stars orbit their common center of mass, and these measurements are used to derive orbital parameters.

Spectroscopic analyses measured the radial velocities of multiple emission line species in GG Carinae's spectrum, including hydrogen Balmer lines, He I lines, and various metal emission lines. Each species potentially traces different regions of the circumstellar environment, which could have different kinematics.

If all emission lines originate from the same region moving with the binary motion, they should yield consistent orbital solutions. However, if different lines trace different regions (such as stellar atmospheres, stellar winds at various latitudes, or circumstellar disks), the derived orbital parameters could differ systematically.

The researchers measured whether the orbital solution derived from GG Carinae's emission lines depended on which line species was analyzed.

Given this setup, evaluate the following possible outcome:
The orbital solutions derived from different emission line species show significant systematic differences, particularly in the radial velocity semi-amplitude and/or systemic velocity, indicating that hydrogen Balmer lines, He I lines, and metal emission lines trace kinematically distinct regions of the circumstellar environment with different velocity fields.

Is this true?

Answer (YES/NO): YES